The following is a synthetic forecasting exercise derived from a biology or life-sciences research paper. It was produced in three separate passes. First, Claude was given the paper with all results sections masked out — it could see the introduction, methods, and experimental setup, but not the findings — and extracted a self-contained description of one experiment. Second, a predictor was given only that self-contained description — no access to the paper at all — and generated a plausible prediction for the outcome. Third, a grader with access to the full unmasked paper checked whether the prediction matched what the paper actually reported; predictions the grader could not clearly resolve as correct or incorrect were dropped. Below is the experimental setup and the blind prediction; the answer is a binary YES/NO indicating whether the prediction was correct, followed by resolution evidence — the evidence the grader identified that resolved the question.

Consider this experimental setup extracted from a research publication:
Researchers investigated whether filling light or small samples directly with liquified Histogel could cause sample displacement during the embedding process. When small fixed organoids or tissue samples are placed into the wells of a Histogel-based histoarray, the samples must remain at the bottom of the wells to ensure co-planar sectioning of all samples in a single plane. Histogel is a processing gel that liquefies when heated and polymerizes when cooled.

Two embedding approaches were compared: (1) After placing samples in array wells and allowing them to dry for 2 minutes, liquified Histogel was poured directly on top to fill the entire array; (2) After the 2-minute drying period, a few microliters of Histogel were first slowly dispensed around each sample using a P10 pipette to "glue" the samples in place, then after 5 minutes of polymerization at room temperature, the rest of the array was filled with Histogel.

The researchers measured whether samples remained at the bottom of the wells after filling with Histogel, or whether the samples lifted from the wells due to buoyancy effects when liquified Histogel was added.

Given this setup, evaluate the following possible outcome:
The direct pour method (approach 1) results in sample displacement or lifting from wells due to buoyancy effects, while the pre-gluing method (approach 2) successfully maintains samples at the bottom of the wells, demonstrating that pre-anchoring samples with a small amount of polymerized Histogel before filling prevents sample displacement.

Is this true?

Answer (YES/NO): YES